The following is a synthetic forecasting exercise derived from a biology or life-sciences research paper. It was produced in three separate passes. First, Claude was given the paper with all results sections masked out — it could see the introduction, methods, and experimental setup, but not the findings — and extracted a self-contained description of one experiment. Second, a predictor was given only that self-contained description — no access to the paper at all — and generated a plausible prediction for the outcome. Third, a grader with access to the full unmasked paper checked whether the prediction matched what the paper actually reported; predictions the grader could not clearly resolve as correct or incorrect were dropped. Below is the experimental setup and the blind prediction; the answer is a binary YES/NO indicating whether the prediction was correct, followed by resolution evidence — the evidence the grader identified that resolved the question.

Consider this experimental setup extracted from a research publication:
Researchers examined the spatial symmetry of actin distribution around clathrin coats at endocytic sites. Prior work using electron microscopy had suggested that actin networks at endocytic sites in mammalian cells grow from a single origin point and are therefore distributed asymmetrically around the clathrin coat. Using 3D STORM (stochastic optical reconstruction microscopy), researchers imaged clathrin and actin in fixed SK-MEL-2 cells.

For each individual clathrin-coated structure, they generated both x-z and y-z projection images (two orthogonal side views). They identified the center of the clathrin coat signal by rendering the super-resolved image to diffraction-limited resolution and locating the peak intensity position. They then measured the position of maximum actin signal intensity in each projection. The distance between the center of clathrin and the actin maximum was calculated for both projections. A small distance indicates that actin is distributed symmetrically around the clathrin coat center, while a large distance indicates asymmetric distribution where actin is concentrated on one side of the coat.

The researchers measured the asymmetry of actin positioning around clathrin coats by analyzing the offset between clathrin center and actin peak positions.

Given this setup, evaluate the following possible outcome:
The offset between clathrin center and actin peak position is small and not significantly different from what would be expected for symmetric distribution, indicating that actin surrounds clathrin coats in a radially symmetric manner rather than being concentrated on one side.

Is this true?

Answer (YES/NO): NO